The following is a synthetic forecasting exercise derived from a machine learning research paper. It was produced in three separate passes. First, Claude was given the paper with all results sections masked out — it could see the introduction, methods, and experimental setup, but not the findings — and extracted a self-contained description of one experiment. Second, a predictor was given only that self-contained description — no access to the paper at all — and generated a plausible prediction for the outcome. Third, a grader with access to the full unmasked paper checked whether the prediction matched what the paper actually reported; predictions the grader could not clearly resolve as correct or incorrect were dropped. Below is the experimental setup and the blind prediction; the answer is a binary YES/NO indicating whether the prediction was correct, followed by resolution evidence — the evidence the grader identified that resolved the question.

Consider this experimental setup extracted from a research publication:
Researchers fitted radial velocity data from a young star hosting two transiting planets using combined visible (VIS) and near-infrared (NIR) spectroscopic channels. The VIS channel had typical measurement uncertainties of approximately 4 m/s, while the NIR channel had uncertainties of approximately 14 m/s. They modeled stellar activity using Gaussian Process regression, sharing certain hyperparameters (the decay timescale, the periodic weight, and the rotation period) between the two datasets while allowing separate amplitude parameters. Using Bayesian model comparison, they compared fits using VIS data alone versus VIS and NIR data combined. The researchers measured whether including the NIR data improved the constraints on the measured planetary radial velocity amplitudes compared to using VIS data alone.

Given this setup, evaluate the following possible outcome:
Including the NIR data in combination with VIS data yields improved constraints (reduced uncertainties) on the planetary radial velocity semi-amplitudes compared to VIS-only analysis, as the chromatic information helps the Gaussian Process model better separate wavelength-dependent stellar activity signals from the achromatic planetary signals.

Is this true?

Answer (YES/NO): NO